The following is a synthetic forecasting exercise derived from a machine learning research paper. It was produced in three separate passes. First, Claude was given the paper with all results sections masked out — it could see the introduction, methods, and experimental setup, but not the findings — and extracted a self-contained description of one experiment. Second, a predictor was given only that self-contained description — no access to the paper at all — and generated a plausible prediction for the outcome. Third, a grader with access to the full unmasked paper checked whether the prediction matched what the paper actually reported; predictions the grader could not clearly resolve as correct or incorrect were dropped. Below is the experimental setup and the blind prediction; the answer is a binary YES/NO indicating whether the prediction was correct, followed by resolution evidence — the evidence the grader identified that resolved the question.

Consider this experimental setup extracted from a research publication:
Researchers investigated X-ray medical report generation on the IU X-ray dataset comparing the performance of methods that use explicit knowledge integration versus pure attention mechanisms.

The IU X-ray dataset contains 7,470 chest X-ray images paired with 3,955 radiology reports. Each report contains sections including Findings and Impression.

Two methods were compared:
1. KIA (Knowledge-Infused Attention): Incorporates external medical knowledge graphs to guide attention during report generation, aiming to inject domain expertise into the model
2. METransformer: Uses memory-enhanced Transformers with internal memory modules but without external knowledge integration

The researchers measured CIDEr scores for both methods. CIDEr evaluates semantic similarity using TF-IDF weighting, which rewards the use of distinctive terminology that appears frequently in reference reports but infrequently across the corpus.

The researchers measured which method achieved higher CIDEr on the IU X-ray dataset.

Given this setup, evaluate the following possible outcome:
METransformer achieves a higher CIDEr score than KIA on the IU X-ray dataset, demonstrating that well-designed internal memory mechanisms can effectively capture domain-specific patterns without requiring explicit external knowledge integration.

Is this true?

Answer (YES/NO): NO